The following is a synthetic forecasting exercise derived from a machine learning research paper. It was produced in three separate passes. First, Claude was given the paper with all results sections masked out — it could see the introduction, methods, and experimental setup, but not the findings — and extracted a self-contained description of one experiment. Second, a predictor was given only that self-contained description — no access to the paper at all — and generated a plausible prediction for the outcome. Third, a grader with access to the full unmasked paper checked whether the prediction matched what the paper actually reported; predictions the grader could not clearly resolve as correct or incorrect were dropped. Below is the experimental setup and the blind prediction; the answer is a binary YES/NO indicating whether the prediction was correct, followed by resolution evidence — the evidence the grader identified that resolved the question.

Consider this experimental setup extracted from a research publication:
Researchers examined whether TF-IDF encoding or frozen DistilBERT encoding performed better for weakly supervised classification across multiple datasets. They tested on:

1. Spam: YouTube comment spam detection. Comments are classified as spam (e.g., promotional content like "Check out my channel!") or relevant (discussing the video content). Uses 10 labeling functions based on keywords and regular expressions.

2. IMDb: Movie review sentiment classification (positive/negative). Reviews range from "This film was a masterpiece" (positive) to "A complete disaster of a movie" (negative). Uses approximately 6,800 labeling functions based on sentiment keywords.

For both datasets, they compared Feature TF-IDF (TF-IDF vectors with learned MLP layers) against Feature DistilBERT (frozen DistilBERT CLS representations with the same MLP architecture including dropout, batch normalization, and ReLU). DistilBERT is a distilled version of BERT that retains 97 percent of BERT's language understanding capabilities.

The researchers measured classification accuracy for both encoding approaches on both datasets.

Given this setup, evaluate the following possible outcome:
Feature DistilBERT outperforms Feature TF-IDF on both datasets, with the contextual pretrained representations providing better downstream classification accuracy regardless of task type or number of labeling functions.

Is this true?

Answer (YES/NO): NO